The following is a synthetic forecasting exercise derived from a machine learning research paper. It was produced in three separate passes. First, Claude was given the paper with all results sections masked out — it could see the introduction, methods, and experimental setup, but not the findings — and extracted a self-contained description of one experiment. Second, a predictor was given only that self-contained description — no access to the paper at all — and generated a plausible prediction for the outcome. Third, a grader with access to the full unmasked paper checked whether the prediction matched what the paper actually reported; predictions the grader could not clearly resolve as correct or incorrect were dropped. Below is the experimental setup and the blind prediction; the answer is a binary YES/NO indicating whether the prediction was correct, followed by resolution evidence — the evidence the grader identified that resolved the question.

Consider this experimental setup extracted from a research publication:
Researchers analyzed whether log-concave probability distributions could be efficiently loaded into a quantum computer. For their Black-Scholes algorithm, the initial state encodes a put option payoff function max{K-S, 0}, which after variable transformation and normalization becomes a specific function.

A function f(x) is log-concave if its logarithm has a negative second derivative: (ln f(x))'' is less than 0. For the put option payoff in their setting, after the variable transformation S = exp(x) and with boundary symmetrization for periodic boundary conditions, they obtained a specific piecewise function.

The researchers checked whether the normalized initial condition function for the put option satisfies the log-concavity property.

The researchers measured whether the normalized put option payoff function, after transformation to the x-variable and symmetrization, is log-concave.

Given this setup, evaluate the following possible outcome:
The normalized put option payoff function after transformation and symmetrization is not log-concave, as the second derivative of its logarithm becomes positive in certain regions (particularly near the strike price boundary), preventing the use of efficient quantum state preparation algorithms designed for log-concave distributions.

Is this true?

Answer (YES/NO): NO